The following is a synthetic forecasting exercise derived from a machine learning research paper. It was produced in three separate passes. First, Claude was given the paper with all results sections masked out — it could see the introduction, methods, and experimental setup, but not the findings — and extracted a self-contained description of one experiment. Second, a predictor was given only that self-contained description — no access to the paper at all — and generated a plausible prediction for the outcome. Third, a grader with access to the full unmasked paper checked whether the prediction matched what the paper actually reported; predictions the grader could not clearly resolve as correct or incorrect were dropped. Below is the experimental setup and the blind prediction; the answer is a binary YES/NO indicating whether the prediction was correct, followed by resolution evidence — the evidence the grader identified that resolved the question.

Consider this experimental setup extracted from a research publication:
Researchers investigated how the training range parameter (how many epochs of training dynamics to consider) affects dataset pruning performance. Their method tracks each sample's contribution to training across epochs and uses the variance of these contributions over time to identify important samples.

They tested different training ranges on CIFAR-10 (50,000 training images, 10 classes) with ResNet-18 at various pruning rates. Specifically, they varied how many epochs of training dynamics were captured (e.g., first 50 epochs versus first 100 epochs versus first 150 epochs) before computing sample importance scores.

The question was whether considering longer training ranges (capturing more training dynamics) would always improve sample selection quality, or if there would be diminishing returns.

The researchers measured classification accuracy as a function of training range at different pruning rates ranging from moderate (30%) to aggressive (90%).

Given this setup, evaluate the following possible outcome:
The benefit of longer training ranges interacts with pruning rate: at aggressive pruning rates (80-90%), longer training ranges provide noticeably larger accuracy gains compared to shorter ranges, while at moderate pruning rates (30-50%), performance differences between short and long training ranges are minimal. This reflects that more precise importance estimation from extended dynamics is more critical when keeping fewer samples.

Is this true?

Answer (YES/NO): NO